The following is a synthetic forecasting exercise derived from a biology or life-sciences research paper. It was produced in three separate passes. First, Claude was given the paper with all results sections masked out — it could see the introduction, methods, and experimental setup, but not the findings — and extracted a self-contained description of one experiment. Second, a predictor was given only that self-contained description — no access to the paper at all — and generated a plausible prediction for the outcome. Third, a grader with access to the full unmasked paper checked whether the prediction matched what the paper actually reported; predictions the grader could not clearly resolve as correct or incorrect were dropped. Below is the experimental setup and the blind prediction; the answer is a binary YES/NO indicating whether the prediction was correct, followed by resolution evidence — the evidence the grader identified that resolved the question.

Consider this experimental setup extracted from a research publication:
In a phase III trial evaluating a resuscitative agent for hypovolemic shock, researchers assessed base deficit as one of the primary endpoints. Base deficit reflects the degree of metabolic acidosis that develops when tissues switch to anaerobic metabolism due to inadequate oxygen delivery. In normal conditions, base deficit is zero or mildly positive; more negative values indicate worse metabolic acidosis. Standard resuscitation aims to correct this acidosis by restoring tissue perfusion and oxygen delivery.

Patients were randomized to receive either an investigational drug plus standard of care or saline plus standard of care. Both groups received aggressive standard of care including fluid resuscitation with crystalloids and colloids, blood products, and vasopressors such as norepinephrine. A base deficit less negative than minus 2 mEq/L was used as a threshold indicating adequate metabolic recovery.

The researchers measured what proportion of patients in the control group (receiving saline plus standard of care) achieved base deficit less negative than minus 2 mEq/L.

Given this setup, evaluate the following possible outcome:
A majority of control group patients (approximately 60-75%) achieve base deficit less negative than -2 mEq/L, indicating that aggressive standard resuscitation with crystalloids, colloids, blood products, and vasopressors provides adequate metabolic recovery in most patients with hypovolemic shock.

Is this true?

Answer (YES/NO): NO